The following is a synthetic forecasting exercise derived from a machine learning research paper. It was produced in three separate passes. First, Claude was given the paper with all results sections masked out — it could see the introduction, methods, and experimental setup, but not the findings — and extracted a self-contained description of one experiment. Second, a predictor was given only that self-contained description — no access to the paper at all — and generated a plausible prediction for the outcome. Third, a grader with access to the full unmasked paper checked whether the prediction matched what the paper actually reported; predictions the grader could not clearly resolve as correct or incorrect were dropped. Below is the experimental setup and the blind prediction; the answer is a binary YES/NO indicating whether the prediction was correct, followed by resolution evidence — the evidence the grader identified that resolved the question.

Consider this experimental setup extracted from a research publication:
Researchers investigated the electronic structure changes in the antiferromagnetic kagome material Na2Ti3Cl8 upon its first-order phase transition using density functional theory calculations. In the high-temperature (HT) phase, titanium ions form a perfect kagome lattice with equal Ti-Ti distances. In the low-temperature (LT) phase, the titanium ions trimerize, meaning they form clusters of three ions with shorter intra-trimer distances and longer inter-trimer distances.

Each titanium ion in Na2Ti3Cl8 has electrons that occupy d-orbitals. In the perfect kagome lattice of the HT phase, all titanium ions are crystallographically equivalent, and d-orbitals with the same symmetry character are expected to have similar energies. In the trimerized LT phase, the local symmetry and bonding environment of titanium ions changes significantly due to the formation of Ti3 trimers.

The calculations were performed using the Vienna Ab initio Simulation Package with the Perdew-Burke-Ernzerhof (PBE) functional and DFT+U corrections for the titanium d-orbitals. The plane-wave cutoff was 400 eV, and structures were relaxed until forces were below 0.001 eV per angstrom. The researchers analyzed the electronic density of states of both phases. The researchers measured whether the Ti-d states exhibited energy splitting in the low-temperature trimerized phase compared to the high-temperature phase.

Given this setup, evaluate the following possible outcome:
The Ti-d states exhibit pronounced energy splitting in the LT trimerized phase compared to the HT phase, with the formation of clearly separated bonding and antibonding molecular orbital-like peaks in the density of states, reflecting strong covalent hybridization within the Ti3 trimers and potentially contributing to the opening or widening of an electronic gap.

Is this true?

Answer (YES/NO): NO